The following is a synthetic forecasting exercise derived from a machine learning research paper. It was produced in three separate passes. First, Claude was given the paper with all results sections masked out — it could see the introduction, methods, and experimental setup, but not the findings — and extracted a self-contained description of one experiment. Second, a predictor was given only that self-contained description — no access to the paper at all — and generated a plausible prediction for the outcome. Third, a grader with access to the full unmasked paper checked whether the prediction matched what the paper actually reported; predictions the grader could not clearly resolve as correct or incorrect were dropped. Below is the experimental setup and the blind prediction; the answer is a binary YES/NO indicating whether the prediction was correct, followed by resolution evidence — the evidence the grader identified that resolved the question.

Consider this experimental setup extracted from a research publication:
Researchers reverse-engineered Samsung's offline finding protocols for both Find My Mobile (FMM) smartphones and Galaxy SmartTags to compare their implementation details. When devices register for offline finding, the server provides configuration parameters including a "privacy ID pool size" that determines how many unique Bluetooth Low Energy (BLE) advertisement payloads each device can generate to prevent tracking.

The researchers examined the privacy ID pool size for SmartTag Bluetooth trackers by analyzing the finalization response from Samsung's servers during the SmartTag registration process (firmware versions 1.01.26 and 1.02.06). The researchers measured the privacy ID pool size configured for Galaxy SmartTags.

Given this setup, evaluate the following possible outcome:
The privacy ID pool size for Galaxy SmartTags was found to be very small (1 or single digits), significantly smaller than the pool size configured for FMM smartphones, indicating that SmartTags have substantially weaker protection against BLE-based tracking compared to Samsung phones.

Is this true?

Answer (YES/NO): NO